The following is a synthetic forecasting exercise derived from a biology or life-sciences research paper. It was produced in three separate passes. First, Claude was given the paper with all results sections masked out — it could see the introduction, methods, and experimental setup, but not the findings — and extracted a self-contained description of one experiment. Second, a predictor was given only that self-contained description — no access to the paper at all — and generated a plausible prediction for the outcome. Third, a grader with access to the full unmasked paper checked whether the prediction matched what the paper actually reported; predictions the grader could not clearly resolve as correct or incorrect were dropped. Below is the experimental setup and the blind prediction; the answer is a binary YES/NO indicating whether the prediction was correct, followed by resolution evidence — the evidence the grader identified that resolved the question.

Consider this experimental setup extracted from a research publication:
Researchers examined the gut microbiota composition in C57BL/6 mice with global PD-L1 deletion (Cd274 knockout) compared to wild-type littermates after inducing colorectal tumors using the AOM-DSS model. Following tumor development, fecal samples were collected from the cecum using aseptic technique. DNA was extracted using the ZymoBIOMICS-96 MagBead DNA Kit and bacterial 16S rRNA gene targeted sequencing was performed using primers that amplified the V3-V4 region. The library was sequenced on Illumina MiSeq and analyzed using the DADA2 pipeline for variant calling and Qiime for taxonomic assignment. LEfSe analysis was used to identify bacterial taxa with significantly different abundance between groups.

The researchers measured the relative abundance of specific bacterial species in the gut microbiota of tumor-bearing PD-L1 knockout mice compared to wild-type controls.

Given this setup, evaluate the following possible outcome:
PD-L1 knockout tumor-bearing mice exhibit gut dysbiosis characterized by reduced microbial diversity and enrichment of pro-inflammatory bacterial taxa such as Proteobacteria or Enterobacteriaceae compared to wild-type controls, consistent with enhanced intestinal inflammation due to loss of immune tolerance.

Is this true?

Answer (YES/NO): NO